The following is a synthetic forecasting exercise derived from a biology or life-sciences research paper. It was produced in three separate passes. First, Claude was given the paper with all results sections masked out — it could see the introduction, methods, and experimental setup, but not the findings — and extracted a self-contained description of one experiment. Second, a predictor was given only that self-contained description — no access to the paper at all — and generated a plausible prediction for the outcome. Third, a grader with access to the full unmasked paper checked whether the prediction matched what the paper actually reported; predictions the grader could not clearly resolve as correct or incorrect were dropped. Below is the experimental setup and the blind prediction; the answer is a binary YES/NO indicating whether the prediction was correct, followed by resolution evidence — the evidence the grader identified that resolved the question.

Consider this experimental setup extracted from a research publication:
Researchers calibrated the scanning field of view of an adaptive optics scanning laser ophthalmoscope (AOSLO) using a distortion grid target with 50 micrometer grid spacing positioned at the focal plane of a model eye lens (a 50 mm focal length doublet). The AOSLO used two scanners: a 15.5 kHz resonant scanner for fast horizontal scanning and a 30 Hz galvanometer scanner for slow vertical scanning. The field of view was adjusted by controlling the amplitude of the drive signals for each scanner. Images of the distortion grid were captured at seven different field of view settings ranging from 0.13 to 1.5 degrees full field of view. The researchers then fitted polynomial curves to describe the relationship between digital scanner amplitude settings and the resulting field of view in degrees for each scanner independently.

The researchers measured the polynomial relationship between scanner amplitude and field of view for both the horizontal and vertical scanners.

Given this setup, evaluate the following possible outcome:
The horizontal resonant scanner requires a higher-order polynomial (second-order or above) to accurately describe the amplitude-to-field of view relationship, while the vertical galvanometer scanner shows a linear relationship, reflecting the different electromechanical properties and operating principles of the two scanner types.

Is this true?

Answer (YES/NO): NO